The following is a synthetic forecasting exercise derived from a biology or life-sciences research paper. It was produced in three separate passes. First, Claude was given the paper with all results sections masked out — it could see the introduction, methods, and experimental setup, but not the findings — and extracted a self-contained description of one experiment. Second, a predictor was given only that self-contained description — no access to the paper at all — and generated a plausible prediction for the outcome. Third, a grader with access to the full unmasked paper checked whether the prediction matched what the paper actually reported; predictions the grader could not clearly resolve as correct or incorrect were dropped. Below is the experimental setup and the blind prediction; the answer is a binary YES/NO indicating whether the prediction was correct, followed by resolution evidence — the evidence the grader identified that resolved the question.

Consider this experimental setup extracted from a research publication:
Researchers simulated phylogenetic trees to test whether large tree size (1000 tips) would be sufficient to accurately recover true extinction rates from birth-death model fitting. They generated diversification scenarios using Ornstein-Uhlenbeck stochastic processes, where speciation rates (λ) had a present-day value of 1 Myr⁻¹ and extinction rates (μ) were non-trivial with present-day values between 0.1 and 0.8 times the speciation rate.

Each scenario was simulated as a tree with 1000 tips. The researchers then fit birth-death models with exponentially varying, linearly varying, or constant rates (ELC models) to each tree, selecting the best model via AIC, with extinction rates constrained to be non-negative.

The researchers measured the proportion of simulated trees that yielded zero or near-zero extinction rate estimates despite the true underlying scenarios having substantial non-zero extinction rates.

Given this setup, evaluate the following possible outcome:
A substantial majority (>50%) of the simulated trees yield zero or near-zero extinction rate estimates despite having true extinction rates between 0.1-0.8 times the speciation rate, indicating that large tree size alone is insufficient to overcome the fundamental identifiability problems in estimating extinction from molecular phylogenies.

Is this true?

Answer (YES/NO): NO